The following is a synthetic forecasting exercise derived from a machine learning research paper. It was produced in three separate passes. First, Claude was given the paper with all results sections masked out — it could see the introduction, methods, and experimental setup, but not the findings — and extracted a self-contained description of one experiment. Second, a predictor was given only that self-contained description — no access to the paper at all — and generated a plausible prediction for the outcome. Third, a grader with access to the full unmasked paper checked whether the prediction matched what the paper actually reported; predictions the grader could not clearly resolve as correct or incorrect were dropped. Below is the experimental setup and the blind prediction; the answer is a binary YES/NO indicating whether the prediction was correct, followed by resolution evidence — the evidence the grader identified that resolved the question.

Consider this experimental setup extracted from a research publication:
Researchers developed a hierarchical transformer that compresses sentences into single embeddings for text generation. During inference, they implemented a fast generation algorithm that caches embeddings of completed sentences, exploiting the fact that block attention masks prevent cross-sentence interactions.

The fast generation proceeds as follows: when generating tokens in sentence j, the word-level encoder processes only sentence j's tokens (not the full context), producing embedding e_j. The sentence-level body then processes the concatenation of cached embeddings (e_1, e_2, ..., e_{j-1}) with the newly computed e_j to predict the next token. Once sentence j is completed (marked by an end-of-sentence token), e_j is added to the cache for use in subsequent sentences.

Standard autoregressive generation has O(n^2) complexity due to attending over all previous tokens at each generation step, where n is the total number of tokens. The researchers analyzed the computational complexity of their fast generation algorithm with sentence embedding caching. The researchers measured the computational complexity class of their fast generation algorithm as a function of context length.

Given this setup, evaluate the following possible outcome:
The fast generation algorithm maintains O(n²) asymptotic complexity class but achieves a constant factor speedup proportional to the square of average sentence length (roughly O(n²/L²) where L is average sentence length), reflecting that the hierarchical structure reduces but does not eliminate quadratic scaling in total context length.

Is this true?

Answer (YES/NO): NO